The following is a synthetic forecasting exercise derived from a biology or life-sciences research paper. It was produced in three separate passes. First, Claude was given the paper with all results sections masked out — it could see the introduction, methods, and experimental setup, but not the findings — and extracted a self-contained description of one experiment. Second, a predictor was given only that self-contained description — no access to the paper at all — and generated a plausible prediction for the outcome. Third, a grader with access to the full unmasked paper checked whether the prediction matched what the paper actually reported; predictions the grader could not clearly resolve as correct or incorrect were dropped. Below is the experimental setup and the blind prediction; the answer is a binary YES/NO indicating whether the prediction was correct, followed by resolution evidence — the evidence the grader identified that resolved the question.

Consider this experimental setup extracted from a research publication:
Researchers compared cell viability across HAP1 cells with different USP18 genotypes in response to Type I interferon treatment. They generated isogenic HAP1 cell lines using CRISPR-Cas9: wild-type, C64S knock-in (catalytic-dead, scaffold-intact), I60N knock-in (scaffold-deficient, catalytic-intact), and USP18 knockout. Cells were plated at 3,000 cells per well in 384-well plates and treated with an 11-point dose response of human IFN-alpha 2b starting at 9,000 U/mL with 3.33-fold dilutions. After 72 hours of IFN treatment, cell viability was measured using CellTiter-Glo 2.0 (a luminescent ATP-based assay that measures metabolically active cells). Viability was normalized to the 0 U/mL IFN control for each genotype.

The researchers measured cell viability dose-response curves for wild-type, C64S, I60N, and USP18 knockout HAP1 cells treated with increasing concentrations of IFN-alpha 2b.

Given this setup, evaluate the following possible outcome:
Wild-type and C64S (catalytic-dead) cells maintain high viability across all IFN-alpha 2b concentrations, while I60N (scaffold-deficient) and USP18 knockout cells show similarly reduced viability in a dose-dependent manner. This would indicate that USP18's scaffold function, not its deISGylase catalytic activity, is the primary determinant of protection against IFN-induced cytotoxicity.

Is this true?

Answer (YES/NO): NO